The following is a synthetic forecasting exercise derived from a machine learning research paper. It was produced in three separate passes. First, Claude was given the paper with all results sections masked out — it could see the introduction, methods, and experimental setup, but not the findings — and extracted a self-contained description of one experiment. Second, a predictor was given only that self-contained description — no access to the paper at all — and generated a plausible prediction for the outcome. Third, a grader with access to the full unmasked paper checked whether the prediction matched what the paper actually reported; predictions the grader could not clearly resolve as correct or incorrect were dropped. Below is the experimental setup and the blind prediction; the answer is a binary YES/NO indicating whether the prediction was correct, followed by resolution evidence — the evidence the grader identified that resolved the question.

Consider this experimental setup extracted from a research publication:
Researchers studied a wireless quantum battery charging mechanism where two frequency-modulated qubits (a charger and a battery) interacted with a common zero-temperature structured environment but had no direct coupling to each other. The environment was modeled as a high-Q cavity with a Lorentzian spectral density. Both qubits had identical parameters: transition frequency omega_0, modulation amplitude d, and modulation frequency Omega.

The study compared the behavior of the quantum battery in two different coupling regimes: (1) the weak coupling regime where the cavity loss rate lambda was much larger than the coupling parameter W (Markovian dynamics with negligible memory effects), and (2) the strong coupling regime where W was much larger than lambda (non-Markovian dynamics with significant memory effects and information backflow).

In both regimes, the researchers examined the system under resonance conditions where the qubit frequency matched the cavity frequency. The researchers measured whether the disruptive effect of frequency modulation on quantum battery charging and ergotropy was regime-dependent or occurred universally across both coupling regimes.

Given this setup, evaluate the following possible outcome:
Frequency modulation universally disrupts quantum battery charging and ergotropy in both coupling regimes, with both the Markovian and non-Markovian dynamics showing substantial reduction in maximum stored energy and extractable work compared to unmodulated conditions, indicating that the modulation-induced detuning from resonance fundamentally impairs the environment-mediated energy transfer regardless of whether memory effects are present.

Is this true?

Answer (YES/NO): NO